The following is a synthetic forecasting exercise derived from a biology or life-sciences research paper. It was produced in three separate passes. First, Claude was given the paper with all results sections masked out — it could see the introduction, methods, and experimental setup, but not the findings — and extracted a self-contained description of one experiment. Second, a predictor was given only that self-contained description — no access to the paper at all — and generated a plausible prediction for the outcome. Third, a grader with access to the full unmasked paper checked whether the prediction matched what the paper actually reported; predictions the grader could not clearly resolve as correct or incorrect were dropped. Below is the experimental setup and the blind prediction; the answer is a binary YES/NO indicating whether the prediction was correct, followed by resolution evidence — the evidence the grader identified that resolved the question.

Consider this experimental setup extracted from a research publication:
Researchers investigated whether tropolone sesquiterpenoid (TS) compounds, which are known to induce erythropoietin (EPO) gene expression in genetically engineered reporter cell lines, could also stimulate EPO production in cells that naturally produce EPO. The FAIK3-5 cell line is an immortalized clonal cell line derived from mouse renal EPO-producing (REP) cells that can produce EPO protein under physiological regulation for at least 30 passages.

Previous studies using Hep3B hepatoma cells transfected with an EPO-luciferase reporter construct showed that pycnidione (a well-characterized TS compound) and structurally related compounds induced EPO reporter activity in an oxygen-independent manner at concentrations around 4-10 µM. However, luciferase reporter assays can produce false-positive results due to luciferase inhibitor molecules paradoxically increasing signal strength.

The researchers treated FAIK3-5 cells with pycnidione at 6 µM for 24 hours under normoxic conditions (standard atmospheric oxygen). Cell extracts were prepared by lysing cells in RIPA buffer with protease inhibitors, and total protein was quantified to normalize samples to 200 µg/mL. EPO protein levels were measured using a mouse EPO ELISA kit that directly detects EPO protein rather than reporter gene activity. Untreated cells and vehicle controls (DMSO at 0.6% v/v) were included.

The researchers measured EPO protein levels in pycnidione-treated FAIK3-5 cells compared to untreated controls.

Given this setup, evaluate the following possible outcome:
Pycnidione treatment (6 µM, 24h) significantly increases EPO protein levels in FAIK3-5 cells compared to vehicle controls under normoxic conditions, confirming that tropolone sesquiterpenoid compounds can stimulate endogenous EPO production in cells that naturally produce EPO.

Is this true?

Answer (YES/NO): NO